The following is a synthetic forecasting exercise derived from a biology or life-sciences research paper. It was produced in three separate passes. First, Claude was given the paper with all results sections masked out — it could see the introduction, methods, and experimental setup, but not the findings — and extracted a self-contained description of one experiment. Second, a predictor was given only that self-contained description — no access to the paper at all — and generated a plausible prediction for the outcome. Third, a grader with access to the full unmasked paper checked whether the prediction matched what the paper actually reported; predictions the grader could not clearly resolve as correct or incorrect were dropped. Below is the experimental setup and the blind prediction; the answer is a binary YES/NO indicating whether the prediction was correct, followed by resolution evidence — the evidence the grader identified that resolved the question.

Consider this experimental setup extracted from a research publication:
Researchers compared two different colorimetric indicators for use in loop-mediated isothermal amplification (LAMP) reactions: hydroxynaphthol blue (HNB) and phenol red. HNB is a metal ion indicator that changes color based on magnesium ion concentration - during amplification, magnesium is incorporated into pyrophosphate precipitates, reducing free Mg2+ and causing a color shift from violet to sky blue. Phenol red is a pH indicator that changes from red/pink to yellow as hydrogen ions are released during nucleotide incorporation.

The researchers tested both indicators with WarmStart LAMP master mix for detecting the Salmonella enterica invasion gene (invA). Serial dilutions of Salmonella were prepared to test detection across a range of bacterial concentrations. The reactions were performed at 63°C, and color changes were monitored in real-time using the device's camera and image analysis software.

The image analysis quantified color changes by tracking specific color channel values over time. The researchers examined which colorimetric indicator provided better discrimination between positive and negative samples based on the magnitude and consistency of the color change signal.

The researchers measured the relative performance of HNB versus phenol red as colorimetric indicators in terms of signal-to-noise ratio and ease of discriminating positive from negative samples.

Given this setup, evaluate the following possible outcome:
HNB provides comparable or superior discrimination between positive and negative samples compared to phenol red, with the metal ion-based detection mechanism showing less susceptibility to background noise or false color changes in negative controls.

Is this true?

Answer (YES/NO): NO